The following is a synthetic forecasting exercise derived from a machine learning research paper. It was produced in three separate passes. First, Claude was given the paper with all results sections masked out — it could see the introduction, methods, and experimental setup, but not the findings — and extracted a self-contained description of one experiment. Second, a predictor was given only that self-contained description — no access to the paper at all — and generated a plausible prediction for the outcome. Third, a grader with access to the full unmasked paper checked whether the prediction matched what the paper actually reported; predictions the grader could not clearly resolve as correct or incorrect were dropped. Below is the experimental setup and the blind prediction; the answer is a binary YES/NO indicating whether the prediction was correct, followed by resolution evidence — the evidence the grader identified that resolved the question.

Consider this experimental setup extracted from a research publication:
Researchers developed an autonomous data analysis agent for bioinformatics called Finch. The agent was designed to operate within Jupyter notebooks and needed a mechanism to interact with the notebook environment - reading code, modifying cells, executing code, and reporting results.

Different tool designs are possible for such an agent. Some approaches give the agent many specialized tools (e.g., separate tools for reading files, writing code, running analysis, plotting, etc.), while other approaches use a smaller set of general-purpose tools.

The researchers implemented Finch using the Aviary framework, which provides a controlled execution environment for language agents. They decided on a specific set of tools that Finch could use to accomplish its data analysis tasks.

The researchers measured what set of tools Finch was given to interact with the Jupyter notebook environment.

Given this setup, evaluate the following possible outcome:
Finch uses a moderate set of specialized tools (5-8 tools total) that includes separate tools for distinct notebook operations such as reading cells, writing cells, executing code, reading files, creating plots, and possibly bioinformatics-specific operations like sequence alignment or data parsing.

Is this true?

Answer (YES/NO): NO